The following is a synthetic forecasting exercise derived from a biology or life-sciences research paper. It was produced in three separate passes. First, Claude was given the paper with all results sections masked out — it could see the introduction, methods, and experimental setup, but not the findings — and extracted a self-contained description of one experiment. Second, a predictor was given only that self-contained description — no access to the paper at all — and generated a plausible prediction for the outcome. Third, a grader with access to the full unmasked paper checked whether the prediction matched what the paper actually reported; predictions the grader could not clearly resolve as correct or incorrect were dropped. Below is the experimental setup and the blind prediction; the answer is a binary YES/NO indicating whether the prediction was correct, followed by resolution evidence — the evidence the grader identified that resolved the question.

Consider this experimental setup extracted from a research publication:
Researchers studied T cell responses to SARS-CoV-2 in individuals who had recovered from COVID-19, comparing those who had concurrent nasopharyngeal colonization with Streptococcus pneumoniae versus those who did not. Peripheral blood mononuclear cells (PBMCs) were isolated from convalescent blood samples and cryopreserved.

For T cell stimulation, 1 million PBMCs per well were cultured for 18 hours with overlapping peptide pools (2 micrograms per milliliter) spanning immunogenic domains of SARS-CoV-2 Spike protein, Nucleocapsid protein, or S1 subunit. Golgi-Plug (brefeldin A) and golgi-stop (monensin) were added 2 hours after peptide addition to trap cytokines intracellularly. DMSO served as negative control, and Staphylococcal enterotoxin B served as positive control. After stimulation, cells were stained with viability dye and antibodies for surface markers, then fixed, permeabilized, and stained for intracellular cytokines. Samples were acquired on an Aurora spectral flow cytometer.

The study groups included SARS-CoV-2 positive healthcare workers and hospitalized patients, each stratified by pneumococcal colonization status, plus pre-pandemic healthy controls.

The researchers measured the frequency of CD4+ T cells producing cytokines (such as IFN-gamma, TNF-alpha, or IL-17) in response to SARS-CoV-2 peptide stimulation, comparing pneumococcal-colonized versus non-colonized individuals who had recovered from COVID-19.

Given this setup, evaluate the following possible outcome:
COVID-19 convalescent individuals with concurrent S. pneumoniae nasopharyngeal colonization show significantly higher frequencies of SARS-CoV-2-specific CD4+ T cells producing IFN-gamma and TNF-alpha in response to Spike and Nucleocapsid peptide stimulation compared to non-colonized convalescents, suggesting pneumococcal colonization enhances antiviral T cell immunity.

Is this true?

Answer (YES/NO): NO